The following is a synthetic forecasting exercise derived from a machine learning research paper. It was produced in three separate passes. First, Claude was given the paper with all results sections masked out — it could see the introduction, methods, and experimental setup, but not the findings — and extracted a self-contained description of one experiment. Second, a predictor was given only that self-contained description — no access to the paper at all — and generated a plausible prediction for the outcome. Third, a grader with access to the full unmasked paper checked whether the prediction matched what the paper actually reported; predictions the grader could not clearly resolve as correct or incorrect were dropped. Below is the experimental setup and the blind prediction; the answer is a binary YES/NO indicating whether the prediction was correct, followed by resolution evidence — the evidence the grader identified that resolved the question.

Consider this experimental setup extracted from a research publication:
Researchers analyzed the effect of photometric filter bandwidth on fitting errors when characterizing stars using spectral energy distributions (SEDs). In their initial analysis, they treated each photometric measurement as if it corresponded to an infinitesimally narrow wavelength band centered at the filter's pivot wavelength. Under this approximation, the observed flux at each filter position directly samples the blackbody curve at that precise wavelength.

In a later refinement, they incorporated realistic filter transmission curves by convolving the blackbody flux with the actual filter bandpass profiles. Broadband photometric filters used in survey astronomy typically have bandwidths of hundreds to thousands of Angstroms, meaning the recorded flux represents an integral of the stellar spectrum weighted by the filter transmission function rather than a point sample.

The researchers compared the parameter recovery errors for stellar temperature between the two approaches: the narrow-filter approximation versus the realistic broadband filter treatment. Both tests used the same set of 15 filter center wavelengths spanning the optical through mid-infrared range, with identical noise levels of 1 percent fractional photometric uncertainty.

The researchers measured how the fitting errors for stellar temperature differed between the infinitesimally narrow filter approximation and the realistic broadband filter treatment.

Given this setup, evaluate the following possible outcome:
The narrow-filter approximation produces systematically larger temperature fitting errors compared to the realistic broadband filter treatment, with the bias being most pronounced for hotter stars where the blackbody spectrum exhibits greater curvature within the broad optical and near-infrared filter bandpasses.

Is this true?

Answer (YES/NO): NO